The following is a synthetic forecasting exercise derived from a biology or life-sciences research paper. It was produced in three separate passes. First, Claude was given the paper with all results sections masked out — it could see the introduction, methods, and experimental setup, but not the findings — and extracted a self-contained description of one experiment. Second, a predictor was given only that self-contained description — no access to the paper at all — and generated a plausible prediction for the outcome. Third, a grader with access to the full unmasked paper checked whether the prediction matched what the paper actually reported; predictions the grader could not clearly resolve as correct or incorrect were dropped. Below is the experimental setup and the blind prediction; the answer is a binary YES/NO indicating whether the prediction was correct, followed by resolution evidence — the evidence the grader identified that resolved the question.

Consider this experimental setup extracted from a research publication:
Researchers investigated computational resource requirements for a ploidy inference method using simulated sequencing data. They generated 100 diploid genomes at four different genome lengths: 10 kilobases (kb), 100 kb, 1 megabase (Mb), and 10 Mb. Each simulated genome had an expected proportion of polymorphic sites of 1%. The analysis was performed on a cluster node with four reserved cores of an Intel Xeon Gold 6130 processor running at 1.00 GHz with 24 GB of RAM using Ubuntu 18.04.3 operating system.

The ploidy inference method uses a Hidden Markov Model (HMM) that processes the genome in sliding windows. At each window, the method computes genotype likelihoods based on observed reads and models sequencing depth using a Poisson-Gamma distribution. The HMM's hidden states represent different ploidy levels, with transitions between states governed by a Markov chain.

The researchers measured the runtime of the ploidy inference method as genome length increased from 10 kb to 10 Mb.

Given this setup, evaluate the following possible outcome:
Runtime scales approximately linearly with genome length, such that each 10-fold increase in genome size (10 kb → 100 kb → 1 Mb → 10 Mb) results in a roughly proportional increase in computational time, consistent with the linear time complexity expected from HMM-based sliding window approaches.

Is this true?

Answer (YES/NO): NO